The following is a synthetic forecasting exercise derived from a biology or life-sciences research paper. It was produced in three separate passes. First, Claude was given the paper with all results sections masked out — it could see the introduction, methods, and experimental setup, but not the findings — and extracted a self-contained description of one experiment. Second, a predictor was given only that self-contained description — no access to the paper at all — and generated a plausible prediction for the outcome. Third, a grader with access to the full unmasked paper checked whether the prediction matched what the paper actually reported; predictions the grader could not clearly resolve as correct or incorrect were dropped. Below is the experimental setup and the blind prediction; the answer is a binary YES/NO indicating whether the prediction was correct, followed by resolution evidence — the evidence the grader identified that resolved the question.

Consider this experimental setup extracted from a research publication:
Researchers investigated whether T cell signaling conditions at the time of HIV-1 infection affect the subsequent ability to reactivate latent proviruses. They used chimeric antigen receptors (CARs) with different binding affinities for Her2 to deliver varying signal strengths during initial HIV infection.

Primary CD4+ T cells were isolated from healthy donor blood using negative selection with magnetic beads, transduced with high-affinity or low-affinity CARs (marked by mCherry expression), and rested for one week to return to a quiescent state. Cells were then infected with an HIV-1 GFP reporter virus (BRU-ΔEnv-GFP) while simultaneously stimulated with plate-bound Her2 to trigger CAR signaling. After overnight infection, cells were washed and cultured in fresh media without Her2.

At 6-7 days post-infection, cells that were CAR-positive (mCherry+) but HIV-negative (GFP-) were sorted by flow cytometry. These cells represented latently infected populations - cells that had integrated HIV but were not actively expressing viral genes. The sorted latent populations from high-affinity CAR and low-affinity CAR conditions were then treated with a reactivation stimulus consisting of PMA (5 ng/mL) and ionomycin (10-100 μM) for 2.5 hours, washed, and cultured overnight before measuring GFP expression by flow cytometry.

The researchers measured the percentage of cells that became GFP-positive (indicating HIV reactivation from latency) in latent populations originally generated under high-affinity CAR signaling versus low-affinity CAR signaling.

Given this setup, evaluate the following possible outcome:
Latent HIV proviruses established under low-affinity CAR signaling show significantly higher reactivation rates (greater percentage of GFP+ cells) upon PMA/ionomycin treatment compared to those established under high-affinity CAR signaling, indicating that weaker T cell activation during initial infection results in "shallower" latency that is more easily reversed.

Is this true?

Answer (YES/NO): NO